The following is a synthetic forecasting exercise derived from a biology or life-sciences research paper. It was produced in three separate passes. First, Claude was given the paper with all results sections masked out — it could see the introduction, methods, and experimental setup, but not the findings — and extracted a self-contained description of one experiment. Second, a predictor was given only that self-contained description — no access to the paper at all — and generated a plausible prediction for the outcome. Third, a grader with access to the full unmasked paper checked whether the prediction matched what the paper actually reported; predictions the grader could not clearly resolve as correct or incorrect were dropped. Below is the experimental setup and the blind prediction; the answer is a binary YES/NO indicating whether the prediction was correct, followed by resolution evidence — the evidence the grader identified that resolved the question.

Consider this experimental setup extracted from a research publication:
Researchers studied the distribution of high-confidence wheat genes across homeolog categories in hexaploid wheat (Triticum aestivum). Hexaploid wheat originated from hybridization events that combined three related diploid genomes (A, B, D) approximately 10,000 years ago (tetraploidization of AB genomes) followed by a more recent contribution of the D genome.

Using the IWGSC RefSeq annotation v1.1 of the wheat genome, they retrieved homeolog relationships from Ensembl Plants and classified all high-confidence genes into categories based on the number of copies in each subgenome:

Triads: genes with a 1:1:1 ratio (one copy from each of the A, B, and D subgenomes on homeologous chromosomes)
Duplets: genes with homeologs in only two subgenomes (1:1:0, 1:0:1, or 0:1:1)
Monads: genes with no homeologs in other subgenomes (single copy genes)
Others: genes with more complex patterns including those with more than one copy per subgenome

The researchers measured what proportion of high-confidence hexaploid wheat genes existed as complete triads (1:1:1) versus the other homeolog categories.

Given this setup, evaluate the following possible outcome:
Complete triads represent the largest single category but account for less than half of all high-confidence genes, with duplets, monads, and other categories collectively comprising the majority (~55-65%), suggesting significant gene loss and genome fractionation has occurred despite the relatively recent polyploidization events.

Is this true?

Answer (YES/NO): NO